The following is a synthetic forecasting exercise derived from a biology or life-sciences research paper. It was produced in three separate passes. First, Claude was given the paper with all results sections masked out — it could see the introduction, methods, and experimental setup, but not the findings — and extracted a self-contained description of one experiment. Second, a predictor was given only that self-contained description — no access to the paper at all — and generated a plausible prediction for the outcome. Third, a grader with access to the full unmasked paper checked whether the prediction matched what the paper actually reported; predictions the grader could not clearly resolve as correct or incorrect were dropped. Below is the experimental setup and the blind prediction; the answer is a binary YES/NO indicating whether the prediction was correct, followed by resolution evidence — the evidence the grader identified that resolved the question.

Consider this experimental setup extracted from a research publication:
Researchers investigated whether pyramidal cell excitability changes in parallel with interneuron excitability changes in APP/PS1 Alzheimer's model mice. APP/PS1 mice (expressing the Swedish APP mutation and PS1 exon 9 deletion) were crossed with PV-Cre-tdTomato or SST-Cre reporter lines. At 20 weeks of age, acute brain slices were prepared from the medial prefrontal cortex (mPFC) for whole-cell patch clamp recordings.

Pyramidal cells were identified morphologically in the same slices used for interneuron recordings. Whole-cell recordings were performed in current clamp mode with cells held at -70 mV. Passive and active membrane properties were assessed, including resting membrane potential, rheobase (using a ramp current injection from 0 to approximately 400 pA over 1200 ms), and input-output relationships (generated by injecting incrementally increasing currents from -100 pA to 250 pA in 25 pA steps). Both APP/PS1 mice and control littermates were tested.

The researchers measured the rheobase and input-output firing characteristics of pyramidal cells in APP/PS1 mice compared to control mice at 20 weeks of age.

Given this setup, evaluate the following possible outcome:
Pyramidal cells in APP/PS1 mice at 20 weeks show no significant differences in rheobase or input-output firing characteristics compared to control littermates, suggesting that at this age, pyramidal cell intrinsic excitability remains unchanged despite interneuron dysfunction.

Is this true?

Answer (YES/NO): NO